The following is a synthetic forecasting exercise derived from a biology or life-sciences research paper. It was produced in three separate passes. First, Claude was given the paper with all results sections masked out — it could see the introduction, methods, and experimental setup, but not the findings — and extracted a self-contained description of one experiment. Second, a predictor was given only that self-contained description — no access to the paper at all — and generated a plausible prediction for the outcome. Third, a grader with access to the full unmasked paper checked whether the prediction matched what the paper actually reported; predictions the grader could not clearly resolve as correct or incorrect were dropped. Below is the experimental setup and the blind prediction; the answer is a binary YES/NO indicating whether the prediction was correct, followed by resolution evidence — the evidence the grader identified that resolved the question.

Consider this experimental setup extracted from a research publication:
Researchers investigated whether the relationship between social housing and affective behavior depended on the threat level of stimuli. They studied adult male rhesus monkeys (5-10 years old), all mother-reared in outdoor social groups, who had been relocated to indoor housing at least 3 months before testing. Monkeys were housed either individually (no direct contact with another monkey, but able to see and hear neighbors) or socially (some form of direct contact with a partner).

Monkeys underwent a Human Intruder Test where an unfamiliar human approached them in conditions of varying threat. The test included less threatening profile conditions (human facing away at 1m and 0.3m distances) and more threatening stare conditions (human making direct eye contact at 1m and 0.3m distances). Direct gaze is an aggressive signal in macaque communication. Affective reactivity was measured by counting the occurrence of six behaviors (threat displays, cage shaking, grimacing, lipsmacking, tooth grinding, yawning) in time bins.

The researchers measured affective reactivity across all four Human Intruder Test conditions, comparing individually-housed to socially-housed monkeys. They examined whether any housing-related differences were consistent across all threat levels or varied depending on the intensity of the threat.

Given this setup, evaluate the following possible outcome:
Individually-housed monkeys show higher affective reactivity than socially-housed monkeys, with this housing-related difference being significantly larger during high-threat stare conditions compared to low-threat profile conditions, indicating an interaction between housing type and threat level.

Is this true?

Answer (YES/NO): NO